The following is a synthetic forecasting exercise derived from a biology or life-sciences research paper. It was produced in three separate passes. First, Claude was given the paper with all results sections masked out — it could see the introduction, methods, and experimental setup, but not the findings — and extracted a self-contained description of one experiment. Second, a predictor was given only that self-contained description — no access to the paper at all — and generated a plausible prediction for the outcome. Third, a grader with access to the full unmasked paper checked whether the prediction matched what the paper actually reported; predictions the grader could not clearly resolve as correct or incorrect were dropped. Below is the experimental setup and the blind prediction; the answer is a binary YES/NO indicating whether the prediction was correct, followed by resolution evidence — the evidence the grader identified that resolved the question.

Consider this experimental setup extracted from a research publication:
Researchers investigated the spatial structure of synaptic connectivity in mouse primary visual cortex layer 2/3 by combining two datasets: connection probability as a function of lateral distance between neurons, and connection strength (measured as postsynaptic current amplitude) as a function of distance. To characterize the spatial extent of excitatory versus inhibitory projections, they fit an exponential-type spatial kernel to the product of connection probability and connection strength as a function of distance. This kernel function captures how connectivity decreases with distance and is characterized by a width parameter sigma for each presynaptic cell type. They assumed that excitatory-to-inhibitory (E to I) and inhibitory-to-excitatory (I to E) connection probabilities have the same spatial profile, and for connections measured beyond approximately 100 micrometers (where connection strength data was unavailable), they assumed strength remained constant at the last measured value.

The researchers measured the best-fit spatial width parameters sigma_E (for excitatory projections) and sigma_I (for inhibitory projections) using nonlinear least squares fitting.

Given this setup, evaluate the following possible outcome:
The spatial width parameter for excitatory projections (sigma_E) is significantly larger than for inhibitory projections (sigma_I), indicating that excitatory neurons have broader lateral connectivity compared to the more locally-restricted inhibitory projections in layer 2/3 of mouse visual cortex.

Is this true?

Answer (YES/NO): YES